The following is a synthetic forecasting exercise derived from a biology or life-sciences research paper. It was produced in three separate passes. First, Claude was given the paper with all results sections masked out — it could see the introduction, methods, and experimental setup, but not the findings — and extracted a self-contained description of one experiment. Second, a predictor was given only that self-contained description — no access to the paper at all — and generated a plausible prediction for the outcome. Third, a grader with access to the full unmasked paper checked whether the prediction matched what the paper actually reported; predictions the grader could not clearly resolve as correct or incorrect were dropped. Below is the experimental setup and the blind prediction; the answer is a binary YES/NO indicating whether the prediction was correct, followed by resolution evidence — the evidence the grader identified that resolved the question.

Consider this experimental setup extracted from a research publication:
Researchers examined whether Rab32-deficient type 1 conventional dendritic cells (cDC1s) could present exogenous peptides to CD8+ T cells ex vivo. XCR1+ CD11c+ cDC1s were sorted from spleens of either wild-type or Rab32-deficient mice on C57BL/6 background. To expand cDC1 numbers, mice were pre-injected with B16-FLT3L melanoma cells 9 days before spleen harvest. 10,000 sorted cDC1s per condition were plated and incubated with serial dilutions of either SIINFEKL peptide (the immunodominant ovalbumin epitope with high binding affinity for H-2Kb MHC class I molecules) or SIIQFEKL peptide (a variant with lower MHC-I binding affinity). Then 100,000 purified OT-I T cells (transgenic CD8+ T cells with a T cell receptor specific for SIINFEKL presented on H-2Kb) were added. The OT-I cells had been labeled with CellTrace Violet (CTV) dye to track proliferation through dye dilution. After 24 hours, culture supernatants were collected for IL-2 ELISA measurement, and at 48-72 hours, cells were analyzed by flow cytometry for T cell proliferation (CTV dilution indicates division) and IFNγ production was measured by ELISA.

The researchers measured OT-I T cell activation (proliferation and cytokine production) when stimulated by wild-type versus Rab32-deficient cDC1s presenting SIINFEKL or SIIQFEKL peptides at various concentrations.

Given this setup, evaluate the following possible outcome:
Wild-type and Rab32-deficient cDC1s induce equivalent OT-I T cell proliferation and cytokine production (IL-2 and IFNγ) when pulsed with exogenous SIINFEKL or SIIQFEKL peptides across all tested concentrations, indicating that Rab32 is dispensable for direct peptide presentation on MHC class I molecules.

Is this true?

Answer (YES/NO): YES